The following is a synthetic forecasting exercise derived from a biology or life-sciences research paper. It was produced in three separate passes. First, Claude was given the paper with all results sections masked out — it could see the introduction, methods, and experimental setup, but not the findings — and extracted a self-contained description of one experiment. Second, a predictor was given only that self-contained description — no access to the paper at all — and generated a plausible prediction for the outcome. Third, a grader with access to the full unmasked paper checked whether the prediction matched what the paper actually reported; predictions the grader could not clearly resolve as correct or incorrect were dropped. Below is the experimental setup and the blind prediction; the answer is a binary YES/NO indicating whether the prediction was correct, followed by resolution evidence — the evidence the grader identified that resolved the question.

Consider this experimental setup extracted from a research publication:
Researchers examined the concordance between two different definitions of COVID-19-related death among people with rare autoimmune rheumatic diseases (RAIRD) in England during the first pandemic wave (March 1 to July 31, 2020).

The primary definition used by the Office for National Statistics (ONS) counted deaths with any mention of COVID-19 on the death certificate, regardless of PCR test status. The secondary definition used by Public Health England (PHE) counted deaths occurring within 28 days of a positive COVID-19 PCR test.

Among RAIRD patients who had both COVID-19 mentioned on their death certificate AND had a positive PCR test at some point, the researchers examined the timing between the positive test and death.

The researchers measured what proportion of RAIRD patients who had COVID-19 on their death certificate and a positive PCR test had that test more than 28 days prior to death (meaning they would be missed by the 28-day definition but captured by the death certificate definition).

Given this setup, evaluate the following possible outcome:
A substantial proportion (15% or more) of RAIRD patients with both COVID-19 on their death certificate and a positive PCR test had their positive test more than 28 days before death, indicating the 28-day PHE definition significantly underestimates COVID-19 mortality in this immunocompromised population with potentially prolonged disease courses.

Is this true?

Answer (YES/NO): NO